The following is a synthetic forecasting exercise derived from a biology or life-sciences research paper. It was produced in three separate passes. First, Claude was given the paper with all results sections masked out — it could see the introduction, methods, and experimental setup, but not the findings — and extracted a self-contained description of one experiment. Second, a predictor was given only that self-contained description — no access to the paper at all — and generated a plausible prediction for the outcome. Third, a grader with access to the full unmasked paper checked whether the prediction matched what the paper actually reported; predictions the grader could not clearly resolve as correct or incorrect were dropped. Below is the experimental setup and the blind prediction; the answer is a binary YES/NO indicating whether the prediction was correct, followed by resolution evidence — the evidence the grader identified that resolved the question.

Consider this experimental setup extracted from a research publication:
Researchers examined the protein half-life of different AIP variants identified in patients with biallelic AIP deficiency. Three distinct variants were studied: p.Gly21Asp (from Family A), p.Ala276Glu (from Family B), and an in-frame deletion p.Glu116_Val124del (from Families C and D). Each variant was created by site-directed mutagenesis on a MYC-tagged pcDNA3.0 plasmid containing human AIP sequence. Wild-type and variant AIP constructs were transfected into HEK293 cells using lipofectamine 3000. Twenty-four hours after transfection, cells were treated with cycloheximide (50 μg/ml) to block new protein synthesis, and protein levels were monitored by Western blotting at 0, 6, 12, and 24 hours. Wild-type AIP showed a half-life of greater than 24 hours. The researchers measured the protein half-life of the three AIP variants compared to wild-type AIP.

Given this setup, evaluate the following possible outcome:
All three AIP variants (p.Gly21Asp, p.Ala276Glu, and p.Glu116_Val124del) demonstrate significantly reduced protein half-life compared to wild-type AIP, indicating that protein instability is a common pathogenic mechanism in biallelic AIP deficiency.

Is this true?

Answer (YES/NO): NO